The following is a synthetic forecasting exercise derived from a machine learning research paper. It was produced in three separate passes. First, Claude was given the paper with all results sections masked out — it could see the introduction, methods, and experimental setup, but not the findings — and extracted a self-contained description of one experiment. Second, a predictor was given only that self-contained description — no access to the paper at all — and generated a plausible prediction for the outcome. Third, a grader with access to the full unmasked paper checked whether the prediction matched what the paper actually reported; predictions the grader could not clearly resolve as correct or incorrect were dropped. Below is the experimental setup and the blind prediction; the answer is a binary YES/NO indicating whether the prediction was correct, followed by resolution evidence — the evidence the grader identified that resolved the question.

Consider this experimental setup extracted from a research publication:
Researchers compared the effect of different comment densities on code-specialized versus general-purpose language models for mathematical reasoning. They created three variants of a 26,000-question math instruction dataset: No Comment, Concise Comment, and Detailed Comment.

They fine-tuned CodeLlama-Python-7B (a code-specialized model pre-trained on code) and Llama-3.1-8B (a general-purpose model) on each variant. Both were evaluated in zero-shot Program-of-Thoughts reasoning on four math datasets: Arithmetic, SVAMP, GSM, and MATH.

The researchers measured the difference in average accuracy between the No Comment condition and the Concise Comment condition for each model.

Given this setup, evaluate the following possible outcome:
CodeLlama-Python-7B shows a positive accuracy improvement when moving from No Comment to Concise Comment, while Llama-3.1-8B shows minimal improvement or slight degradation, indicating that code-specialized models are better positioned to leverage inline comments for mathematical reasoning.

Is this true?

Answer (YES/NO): NO